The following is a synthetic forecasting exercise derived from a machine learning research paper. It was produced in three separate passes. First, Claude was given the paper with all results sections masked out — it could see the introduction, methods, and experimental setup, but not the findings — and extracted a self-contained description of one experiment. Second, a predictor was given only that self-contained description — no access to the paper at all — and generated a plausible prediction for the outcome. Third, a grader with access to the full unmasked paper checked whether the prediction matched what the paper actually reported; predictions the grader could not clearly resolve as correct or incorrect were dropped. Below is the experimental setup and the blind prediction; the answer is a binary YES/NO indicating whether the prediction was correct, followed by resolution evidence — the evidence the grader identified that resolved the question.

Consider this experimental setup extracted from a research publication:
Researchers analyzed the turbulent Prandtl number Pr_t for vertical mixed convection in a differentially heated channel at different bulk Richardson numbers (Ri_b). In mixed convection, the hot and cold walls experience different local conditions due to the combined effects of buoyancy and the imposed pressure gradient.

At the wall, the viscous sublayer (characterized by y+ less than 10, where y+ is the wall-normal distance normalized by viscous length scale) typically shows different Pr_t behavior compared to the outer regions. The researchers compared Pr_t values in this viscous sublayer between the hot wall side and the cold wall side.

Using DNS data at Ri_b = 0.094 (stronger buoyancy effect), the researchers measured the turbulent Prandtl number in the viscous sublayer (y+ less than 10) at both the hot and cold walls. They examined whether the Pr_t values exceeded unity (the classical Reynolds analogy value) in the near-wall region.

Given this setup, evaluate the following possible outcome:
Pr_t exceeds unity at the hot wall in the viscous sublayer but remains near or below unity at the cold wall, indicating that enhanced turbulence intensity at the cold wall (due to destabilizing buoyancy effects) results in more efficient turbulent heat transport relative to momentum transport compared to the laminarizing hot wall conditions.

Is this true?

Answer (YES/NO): NO